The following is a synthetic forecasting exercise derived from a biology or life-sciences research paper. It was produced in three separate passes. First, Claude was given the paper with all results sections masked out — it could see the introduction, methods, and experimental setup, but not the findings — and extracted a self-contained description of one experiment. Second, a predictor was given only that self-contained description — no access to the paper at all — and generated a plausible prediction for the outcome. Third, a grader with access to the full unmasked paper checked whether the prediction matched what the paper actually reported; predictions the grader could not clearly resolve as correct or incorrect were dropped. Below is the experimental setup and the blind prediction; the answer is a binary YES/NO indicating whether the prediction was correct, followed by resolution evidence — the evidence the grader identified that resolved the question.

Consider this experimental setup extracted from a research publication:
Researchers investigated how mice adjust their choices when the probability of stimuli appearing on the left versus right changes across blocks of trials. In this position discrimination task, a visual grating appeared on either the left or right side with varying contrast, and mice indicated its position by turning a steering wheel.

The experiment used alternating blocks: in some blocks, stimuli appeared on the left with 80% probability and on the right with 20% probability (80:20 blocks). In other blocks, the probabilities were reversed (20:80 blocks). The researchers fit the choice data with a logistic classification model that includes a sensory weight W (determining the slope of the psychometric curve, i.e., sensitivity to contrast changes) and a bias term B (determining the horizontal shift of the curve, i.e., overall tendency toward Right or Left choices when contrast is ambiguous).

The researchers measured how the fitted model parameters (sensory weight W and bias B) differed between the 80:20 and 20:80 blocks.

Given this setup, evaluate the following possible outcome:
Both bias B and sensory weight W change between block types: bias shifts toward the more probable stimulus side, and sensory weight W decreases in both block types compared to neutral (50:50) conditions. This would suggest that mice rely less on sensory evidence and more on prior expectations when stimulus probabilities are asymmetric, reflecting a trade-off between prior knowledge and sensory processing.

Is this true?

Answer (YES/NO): NO